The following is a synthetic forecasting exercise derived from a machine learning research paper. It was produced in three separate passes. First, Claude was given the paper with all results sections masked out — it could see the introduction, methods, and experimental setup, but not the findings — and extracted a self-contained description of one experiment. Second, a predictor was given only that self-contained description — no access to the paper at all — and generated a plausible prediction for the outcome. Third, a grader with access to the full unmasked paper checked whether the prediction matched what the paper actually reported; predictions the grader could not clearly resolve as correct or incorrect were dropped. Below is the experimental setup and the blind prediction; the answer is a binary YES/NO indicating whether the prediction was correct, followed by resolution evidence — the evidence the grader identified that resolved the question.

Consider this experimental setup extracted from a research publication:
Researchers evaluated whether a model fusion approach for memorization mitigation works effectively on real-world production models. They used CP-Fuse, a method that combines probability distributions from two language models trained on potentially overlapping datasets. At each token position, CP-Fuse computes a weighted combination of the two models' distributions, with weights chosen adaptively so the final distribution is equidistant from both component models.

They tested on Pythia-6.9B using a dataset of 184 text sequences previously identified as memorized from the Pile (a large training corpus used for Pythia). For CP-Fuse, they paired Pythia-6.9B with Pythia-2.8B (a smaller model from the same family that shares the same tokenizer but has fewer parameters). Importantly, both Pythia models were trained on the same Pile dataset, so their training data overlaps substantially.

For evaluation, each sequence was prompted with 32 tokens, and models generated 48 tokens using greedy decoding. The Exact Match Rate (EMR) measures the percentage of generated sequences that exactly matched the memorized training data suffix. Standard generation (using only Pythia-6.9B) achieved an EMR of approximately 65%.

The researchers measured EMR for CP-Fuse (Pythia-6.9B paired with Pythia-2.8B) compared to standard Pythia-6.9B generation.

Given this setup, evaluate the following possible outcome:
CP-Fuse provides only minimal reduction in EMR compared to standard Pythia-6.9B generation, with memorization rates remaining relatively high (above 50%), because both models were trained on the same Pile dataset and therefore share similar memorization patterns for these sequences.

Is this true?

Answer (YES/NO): NO